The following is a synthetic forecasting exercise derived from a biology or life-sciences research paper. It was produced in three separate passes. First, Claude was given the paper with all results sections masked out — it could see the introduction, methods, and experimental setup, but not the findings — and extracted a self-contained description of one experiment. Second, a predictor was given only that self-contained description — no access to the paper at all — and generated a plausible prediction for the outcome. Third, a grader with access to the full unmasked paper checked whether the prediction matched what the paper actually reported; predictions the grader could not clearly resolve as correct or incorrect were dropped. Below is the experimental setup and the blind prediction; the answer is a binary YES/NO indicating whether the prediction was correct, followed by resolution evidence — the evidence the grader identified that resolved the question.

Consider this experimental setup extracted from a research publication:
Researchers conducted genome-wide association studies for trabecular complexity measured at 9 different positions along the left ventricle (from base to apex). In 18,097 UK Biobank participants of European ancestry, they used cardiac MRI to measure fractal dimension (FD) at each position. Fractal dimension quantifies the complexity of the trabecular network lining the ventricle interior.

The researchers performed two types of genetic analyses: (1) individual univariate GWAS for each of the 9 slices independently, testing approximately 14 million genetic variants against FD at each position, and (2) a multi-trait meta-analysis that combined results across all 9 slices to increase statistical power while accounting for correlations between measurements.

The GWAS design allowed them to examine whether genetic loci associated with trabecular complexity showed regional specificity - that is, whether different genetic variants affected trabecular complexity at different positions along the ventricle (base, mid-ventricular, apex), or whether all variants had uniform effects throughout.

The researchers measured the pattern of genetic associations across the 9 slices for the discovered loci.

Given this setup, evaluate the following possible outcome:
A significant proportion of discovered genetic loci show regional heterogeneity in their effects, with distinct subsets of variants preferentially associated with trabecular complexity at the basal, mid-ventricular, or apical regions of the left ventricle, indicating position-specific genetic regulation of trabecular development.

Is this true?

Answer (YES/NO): YES